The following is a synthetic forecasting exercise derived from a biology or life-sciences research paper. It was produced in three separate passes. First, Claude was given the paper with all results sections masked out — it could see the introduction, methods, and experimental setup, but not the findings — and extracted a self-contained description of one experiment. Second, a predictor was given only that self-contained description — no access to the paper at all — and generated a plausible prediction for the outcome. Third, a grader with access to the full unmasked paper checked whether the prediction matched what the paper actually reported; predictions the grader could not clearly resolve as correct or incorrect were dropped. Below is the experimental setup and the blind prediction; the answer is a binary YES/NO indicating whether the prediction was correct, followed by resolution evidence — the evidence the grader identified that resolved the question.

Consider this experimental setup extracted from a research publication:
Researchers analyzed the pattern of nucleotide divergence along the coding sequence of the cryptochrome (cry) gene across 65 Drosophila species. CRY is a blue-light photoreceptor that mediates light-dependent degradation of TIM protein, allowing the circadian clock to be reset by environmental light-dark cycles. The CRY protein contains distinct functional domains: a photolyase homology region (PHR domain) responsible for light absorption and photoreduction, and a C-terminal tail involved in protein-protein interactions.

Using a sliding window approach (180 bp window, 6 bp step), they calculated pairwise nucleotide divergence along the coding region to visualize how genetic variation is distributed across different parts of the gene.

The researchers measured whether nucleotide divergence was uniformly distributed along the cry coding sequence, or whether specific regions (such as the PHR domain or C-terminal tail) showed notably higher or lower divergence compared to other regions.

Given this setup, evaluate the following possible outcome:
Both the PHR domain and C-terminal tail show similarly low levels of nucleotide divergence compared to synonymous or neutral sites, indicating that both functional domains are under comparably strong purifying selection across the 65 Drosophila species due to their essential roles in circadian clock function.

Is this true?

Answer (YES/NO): YES